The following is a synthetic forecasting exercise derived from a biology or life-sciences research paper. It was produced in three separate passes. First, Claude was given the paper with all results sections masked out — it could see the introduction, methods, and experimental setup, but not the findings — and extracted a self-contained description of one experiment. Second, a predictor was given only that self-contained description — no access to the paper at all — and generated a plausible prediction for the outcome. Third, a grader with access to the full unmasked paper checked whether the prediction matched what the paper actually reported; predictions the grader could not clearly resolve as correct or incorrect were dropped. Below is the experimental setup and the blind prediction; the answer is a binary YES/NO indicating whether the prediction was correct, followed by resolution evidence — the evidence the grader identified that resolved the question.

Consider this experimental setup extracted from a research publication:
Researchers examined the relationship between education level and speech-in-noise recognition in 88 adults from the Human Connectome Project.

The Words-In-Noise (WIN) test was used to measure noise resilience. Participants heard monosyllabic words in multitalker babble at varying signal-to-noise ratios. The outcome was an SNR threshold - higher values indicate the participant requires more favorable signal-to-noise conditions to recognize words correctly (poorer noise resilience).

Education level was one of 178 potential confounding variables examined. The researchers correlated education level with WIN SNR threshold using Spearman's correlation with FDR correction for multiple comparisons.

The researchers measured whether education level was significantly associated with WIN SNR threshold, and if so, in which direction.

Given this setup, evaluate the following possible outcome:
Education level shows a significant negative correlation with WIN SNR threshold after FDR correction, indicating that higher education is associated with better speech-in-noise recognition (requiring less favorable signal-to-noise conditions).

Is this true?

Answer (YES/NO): YES